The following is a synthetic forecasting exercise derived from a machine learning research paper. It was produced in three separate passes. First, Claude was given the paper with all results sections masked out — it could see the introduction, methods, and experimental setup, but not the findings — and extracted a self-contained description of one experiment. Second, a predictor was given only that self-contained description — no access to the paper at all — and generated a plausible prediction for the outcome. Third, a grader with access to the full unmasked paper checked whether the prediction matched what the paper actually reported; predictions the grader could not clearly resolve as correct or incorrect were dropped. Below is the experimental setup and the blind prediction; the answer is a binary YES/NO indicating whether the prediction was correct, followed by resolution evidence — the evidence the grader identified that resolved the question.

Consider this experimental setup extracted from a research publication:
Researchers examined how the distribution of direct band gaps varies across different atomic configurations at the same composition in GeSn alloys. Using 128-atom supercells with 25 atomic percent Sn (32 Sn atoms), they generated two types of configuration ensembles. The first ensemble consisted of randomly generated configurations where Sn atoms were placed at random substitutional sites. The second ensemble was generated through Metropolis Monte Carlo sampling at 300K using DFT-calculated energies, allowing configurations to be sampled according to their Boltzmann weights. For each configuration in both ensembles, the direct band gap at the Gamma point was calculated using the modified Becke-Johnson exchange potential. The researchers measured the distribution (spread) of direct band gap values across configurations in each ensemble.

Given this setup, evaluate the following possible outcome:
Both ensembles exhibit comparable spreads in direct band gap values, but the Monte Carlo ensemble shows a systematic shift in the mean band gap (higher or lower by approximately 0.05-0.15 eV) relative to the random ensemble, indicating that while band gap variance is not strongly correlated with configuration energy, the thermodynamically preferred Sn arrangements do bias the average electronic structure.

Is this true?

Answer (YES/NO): NO